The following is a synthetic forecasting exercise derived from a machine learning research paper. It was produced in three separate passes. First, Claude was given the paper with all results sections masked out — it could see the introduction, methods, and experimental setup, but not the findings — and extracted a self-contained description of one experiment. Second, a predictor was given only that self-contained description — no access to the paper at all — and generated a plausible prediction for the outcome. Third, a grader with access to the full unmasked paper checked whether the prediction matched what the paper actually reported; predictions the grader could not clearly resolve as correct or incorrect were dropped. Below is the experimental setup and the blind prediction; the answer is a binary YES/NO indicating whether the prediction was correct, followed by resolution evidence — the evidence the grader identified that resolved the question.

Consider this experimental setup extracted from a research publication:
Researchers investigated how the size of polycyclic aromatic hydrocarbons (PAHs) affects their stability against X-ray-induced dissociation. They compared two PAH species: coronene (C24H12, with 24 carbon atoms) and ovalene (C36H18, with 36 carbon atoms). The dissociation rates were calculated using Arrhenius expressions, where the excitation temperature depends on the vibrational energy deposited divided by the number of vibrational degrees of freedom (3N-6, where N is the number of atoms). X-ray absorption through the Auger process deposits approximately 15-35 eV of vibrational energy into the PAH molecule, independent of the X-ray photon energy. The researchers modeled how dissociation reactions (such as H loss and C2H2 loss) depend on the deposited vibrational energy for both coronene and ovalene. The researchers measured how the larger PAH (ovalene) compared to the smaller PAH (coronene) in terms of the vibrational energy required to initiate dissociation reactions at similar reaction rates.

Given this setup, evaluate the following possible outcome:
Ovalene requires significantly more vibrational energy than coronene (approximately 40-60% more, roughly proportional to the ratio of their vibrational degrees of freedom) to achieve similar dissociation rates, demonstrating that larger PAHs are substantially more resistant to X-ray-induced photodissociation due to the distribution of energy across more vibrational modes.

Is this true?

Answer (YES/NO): YES